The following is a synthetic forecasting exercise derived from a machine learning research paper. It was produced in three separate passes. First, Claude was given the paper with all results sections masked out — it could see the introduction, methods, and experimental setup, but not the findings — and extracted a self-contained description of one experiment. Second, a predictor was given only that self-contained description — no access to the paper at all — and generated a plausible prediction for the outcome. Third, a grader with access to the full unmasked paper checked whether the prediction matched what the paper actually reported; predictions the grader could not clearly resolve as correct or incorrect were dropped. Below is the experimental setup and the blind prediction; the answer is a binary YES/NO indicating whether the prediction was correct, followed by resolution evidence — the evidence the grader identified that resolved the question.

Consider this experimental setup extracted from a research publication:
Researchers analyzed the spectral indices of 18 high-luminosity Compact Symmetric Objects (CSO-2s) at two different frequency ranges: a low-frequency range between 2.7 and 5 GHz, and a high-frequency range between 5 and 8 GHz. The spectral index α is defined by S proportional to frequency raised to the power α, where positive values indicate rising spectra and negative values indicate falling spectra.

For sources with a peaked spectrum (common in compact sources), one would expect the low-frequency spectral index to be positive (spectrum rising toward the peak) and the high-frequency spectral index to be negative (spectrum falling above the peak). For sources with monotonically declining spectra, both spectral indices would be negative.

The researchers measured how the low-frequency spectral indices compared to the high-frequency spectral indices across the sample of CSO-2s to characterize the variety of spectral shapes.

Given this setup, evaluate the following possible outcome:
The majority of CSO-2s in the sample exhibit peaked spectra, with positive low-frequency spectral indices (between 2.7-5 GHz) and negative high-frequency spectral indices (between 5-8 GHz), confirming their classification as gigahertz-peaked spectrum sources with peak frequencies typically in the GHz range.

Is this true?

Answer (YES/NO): NO